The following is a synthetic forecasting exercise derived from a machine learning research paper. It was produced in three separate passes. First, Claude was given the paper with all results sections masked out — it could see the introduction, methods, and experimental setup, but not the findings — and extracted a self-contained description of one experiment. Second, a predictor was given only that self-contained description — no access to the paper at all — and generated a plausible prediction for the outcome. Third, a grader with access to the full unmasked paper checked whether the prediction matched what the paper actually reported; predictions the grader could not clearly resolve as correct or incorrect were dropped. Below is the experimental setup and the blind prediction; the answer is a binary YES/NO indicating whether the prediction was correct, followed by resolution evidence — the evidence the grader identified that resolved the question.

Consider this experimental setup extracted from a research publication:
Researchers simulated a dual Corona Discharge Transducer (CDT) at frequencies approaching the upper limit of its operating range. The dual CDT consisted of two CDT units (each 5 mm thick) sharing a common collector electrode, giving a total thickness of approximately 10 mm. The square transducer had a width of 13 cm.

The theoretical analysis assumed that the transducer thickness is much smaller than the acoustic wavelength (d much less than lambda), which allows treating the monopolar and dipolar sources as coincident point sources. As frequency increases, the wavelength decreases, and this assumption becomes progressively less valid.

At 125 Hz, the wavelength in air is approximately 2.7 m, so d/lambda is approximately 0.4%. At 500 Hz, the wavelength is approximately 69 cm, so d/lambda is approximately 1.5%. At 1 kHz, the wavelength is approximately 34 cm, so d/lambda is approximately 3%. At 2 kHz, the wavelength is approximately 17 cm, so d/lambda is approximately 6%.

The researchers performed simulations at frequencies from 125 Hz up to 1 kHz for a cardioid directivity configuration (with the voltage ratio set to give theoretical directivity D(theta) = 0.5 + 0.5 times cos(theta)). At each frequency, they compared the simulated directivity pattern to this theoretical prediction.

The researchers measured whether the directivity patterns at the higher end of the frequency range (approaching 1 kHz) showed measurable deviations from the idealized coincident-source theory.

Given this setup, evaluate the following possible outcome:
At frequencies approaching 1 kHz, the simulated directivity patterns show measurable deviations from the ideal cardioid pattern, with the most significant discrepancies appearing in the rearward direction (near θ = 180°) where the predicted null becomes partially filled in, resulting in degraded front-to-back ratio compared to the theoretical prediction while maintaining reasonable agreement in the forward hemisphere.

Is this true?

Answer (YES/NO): NO